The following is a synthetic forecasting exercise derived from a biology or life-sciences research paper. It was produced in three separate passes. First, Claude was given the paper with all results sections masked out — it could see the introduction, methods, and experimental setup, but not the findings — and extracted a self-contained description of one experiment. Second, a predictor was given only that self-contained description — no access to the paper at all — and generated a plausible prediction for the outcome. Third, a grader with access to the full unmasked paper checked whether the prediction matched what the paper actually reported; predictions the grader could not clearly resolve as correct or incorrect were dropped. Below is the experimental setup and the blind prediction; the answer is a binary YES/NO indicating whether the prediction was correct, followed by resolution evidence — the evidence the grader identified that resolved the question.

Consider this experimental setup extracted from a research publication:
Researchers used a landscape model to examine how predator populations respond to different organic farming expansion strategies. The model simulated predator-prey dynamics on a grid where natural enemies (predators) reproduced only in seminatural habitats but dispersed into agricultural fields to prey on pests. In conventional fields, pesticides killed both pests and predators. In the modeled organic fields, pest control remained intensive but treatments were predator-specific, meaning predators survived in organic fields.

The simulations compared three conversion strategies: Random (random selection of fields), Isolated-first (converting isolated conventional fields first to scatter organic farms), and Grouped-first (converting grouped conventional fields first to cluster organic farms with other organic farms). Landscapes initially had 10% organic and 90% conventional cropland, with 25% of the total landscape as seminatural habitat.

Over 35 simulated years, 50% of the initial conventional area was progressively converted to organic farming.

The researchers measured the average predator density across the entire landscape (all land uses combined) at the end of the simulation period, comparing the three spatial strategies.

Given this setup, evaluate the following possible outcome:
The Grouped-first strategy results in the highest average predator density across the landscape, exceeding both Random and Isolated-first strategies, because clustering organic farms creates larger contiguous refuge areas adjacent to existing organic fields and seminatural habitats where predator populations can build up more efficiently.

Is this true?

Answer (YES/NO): NO